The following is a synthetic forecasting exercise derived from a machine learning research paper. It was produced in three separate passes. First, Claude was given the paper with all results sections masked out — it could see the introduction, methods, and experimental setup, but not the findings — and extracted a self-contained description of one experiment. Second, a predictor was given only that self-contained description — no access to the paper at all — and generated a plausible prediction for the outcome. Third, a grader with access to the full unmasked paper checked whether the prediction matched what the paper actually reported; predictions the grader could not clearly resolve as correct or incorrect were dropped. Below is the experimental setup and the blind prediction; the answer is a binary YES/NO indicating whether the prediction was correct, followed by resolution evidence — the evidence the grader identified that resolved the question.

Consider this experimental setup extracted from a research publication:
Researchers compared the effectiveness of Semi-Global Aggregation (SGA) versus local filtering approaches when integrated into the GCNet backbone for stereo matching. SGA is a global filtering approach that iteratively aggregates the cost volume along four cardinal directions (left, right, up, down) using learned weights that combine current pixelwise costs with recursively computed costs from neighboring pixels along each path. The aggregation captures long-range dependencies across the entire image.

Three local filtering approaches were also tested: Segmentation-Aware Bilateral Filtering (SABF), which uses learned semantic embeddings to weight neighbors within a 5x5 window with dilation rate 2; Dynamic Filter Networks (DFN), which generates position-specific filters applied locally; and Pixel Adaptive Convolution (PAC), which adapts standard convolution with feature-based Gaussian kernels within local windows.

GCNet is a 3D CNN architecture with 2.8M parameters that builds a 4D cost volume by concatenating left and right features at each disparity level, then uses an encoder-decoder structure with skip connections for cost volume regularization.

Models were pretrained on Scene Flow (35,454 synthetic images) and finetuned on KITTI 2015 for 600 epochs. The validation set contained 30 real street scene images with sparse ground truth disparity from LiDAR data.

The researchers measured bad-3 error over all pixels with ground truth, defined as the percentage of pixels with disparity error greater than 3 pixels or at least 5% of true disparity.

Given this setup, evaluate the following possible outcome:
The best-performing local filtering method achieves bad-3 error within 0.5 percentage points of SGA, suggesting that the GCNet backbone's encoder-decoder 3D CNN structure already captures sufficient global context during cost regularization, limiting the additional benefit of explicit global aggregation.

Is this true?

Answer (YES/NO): YES